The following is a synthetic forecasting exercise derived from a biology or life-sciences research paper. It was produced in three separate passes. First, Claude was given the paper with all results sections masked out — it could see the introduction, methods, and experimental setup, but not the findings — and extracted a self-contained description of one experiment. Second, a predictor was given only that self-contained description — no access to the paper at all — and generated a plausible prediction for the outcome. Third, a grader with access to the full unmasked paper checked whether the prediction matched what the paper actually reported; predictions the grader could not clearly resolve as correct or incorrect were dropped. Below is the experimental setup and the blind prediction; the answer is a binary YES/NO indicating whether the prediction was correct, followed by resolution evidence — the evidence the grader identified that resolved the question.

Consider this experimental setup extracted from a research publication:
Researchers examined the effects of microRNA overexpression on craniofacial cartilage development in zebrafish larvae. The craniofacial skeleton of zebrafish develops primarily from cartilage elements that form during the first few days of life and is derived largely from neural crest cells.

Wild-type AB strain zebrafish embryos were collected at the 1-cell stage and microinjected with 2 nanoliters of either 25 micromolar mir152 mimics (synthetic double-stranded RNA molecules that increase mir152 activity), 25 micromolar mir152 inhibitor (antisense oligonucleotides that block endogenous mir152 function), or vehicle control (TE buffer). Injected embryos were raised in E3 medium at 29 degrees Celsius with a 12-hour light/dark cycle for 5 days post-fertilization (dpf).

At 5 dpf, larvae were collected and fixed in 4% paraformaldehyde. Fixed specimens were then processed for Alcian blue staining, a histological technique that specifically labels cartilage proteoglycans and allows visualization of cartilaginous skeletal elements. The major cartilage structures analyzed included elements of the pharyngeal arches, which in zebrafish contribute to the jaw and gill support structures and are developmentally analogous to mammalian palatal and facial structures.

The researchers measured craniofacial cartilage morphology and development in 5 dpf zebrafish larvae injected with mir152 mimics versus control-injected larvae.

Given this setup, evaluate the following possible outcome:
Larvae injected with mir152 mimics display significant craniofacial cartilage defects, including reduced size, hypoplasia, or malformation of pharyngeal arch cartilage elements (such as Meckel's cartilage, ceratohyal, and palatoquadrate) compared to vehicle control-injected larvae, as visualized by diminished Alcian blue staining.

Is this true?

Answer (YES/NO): YES